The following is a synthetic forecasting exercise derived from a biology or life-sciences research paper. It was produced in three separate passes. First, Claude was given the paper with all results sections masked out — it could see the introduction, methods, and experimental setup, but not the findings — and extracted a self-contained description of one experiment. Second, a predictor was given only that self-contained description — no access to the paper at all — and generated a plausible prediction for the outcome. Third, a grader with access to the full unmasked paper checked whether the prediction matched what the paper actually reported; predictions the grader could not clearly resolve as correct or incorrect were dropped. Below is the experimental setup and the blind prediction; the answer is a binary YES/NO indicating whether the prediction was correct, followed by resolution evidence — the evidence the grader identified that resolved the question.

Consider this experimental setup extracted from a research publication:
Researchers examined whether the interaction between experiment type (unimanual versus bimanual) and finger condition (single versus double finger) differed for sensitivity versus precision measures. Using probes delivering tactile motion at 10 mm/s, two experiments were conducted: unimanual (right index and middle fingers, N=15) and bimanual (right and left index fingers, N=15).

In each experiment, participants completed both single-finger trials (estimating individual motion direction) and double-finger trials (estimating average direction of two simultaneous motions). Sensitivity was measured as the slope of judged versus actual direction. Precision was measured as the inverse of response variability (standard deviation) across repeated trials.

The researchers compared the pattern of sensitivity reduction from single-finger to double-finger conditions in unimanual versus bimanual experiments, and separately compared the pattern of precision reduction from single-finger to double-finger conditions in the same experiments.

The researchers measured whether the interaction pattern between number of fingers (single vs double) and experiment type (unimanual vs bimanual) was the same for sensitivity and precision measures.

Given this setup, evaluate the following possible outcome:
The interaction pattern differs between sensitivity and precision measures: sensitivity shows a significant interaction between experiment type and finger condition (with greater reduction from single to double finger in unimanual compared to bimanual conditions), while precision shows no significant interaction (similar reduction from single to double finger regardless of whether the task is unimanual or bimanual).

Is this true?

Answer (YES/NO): NO